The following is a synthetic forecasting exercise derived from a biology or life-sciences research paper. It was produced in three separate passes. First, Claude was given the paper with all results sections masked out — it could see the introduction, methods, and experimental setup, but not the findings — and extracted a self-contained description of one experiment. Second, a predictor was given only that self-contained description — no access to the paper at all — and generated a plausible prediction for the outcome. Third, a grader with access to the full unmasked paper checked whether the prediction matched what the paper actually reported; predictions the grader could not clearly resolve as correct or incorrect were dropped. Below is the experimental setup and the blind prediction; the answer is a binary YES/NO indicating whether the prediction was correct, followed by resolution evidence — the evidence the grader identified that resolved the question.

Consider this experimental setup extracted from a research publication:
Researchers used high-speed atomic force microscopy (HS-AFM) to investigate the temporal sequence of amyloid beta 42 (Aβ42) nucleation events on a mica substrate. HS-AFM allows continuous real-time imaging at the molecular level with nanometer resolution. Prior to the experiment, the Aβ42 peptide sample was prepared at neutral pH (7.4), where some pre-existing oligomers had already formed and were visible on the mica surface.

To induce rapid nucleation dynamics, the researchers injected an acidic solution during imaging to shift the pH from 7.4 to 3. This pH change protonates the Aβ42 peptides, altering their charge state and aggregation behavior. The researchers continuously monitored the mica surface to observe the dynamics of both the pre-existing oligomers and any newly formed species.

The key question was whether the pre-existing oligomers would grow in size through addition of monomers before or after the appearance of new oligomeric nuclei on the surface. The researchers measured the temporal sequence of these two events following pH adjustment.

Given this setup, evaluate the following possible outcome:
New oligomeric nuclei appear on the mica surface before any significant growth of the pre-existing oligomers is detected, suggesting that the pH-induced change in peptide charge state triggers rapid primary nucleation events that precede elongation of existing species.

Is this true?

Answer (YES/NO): NO